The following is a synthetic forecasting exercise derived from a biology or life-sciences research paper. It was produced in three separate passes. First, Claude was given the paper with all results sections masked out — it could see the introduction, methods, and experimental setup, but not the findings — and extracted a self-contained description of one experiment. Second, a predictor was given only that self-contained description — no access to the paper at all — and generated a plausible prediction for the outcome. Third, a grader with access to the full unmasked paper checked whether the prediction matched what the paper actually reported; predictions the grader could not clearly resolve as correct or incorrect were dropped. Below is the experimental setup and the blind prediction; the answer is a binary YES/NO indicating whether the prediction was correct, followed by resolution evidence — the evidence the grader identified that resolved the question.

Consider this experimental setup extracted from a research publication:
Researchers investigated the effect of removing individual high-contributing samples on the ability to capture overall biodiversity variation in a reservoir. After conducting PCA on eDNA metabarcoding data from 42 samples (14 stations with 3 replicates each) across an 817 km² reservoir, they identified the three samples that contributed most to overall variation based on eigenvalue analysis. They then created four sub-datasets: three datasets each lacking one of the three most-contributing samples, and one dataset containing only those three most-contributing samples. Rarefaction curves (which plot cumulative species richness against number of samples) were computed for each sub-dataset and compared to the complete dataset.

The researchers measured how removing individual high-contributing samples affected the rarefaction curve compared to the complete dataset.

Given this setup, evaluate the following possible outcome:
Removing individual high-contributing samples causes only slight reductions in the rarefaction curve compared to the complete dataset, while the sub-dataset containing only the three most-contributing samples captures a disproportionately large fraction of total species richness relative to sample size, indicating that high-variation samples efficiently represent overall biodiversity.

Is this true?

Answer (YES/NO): YES